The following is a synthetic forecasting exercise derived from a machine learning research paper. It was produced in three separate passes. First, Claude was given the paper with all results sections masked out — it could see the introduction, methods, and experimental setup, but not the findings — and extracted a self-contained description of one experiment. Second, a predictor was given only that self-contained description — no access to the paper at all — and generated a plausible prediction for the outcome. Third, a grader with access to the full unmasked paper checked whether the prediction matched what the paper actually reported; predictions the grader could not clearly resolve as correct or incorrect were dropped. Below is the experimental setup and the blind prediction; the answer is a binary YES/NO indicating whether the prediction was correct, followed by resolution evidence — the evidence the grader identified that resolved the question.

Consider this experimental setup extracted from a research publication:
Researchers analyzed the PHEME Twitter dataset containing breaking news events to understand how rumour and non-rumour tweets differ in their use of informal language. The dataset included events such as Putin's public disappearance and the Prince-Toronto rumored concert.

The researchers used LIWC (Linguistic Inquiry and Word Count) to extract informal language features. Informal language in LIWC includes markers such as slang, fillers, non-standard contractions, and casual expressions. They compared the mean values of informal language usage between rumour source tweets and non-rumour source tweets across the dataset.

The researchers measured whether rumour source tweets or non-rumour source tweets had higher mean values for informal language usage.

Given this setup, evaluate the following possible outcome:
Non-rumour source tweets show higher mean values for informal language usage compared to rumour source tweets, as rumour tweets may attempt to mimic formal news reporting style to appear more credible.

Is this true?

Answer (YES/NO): YES